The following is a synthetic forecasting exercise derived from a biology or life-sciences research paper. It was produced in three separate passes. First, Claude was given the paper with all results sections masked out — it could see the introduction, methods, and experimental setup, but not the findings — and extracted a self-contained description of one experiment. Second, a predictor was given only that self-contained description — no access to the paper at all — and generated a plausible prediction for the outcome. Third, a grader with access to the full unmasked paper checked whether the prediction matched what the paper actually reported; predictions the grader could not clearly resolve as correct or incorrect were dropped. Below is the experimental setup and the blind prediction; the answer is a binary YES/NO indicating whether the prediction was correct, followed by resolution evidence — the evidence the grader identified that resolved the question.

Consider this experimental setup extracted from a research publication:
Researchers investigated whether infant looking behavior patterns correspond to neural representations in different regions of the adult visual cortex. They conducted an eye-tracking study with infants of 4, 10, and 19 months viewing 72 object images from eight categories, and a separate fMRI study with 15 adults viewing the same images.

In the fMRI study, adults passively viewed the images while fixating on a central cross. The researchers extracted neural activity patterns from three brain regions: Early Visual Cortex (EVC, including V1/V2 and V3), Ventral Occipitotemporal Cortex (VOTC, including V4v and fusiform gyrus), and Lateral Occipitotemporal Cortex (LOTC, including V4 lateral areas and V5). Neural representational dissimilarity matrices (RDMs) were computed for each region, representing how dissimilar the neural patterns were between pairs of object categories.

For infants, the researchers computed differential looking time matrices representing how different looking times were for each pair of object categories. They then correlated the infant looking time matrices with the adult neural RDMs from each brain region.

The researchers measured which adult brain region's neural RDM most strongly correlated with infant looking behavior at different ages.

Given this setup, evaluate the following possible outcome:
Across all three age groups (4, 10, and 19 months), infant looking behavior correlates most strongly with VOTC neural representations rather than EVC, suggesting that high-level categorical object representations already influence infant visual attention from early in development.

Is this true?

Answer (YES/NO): NO